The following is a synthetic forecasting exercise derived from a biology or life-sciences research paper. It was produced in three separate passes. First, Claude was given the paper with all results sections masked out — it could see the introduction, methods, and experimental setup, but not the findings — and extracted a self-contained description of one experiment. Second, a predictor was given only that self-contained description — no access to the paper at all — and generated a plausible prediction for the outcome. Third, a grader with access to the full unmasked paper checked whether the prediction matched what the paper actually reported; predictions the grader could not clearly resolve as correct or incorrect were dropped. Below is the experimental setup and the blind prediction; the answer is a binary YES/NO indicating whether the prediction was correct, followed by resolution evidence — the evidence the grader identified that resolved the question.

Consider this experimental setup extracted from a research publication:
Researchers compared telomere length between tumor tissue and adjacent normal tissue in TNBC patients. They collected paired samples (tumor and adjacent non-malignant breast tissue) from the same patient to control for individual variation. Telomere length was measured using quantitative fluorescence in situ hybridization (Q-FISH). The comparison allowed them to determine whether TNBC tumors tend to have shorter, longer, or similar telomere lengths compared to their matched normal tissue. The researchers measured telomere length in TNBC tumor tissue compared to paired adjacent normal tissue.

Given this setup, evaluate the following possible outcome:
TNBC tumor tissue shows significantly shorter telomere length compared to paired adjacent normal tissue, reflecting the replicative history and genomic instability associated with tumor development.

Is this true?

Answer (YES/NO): YES